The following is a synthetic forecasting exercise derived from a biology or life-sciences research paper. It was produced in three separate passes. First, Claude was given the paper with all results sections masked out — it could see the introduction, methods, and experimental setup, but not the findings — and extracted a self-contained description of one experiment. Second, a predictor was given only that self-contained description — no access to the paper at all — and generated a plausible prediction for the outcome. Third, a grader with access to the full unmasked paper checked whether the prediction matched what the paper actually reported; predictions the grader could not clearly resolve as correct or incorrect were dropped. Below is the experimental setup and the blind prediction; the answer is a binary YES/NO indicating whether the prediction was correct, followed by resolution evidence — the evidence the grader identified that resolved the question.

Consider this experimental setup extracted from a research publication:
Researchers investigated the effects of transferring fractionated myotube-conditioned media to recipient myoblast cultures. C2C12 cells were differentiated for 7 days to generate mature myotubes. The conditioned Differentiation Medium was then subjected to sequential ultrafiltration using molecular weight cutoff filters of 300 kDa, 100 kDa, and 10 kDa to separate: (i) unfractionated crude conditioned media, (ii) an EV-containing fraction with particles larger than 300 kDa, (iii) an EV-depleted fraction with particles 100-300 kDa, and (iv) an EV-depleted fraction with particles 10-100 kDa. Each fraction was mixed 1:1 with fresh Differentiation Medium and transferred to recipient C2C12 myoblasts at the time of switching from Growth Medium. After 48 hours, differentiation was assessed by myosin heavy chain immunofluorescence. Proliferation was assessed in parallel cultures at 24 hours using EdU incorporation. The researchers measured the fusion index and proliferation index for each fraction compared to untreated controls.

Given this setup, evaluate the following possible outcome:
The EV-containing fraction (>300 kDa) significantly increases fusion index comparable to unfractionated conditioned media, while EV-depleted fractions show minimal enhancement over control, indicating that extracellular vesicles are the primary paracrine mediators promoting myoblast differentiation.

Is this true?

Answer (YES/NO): NO